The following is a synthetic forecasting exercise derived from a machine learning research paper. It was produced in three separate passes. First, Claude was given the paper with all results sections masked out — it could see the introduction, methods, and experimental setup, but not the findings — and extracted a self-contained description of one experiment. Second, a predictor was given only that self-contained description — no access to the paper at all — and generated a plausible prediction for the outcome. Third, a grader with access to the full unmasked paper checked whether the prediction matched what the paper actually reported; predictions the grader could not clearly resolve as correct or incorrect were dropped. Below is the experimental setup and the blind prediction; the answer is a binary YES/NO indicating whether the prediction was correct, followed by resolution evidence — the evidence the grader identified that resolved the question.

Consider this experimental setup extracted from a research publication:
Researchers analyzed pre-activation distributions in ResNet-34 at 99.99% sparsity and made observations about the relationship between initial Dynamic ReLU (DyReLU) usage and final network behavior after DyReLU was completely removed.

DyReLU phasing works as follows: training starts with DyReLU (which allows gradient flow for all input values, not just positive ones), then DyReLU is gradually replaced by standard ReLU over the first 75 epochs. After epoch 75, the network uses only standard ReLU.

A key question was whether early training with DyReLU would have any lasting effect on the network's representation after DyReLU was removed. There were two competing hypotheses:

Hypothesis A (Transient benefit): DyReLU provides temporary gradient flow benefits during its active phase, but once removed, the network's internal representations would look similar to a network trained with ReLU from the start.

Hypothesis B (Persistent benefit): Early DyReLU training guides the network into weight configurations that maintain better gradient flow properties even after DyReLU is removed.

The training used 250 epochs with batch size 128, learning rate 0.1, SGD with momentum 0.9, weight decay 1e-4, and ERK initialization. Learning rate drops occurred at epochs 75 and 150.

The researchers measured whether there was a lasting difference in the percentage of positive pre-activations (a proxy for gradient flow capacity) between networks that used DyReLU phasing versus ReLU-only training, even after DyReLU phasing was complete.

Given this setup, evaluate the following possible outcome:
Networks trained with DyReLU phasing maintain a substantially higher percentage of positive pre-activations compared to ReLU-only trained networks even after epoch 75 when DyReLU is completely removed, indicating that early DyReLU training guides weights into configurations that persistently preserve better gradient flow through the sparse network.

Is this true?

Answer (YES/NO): YES